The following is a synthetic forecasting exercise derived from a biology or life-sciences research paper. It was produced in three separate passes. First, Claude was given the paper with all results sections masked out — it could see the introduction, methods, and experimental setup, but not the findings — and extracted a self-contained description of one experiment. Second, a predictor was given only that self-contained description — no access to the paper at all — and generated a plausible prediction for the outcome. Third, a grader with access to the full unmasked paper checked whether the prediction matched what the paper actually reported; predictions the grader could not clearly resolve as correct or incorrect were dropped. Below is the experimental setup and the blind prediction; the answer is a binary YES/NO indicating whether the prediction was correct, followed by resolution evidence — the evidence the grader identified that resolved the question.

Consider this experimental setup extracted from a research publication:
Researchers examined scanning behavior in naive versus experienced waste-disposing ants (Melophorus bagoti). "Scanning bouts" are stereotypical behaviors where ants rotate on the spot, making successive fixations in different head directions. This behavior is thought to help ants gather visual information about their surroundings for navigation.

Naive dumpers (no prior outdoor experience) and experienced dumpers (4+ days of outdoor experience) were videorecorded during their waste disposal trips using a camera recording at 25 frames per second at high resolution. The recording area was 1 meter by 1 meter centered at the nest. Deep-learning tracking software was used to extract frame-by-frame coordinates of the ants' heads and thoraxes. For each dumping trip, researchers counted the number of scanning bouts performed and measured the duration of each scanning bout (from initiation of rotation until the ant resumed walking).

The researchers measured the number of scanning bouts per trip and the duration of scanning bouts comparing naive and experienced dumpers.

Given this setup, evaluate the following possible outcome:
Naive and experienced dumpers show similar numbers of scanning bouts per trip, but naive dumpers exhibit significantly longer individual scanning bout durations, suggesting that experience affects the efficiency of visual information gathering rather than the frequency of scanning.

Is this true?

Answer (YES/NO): NO